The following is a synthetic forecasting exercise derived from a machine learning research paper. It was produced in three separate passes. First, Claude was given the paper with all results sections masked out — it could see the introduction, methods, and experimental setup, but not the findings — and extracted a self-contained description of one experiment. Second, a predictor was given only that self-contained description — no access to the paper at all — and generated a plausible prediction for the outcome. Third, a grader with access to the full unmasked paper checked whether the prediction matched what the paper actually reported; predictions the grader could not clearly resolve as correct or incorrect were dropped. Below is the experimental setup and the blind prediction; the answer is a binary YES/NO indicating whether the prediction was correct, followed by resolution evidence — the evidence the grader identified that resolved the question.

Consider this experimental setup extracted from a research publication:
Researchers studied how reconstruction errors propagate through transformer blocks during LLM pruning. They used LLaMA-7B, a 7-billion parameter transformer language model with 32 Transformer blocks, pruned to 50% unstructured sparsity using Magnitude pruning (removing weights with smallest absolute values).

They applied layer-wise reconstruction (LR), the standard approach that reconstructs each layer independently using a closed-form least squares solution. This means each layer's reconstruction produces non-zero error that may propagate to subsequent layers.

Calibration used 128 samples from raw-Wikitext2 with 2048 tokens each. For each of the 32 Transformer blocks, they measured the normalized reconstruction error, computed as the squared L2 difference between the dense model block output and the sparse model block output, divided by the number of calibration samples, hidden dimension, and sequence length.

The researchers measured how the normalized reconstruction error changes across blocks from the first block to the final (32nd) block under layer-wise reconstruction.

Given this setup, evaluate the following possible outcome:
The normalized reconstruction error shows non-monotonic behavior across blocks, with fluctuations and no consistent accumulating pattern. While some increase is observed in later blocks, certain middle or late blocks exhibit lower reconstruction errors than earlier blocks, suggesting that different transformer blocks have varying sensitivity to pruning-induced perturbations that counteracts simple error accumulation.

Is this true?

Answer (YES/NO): NO